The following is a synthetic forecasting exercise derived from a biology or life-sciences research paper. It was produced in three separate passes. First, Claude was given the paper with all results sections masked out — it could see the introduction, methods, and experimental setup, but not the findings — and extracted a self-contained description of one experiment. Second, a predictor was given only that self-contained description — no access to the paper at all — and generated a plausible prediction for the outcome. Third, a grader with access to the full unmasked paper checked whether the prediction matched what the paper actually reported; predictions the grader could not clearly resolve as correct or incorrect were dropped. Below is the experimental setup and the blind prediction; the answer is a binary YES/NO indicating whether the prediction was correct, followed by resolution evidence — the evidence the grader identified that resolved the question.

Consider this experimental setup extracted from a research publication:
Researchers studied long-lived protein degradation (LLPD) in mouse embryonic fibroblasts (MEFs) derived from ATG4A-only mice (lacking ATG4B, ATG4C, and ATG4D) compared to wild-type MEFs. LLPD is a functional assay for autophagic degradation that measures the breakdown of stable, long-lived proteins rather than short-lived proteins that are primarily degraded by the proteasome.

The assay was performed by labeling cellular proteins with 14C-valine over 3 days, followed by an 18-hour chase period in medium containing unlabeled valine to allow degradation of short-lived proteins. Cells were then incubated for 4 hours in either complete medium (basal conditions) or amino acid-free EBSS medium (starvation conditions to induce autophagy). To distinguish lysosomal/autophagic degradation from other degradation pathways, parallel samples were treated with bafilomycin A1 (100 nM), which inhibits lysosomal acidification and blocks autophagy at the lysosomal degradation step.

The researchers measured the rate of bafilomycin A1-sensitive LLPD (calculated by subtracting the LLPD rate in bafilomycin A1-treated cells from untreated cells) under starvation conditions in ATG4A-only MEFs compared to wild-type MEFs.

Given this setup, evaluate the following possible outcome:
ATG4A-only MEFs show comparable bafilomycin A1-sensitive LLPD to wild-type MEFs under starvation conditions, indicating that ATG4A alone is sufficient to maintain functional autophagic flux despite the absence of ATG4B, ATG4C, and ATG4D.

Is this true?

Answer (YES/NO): NO